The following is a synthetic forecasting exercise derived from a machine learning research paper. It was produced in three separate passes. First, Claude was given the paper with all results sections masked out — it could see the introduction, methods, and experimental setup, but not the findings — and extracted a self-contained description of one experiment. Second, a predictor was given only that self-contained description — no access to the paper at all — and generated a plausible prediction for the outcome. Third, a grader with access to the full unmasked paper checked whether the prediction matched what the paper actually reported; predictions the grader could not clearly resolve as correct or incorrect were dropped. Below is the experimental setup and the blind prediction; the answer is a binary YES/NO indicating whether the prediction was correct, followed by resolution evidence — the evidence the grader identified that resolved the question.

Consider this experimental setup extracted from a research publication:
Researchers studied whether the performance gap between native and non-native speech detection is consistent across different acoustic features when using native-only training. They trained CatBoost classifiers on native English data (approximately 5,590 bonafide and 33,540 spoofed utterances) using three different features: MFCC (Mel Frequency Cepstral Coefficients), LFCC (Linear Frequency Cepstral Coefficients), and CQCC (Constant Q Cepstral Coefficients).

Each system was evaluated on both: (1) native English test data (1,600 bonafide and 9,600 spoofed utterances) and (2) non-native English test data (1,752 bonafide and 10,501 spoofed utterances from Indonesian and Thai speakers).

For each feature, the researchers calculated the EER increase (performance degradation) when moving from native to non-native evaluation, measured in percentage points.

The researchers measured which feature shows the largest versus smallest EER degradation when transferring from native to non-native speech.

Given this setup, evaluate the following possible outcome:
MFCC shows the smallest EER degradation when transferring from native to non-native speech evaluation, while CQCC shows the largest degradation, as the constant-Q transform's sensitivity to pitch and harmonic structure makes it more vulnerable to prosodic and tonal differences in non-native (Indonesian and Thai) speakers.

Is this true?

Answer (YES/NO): NO